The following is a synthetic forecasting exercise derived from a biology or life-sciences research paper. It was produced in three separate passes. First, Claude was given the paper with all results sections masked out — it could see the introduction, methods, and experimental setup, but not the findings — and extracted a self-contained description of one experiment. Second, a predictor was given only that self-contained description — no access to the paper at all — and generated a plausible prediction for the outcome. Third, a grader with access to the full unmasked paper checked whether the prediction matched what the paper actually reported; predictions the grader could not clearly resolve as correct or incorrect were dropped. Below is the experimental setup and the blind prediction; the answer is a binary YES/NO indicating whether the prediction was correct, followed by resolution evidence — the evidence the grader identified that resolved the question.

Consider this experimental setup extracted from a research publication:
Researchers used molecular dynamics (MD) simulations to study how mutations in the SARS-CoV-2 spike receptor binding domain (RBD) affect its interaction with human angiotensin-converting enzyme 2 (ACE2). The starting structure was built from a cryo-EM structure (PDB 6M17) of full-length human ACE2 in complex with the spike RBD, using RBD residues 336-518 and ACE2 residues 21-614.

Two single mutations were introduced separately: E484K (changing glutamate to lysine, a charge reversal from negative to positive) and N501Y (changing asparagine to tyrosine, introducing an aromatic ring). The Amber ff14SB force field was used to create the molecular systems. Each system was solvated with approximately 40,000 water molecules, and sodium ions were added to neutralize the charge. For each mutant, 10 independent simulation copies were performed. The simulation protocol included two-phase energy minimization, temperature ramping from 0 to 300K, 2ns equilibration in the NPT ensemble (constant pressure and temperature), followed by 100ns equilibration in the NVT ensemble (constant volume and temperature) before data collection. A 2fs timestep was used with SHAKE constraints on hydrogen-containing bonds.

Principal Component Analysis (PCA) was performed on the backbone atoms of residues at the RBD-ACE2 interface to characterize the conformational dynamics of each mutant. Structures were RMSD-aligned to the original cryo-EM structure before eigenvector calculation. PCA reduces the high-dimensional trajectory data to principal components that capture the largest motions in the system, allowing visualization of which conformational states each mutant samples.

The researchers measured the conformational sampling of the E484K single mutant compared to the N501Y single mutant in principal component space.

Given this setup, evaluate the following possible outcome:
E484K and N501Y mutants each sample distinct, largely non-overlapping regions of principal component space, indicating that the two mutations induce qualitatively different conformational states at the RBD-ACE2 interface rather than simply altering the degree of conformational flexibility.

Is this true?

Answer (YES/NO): NO